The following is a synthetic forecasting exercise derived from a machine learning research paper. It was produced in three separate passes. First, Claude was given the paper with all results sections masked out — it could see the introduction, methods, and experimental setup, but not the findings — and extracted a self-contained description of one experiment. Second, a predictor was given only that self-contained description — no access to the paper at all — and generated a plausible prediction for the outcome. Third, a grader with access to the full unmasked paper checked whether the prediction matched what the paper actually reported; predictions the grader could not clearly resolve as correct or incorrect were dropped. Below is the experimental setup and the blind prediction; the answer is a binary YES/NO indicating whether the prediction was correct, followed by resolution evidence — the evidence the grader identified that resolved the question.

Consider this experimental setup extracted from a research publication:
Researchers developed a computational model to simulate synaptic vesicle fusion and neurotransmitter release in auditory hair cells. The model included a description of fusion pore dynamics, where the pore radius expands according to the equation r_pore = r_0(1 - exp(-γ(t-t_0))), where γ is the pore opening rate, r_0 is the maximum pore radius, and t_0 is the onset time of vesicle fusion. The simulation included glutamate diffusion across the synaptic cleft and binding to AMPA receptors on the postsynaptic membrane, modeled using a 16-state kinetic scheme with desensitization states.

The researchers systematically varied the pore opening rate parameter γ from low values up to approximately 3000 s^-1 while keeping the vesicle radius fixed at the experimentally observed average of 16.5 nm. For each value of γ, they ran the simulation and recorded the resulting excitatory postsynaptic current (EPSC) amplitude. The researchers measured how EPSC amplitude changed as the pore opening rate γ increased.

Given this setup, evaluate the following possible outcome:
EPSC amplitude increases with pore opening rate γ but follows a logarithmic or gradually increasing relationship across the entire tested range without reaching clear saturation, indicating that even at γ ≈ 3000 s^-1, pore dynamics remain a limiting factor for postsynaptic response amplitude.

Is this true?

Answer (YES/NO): NO